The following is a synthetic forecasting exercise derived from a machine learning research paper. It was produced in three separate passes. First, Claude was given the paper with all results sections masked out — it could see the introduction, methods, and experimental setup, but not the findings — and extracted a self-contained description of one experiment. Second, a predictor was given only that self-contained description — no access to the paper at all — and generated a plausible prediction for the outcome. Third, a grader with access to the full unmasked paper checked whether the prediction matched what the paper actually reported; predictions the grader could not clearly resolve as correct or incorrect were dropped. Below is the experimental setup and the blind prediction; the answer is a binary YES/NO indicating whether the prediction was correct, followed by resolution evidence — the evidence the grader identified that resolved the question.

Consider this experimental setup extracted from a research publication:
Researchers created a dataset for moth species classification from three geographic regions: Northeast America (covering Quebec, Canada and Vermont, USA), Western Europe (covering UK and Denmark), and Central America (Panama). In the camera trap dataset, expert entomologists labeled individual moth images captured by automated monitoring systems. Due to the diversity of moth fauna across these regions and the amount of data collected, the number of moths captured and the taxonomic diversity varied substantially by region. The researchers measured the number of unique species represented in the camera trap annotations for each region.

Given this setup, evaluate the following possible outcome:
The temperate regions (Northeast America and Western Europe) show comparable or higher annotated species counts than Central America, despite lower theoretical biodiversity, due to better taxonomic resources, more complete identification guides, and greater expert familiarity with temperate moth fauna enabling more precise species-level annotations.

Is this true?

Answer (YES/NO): YES